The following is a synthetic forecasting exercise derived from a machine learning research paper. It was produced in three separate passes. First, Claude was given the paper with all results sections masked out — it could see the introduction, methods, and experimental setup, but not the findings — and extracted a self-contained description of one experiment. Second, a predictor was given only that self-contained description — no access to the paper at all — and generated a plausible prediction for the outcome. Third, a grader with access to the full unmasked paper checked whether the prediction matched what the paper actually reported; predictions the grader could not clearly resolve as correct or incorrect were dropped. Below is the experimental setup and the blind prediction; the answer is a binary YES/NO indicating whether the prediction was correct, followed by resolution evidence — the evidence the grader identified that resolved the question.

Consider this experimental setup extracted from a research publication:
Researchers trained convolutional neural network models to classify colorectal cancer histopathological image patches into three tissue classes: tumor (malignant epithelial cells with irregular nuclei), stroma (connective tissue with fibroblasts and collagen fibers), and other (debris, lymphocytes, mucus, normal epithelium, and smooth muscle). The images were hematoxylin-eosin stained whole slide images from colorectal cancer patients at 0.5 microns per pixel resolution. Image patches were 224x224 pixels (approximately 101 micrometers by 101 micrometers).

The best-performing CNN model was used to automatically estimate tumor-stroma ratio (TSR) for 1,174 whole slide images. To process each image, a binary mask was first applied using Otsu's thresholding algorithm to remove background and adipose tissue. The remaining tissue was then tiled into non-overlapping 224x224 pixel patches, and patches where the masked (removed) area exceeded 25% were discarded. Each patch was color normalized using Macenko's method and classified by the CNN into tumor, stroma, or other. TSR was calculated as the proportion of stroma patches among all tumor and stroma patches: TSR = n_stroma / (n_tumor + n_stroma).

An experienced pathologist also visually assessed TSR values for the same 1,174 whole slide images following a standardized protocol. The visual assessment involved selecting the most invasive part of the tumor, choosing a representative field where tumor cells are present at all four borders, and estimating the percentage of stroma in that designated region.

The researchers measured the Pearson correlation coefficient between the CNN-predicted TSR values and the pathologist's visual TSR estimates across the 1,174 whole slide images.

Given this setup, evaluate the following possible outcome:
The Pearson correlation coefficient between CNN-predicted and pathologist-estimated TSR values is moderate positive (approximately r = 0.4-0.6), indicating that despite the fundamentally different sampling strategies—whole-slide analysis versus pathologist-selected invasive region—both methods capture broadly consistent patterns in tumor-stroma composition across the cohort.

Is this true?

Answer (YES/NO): YES